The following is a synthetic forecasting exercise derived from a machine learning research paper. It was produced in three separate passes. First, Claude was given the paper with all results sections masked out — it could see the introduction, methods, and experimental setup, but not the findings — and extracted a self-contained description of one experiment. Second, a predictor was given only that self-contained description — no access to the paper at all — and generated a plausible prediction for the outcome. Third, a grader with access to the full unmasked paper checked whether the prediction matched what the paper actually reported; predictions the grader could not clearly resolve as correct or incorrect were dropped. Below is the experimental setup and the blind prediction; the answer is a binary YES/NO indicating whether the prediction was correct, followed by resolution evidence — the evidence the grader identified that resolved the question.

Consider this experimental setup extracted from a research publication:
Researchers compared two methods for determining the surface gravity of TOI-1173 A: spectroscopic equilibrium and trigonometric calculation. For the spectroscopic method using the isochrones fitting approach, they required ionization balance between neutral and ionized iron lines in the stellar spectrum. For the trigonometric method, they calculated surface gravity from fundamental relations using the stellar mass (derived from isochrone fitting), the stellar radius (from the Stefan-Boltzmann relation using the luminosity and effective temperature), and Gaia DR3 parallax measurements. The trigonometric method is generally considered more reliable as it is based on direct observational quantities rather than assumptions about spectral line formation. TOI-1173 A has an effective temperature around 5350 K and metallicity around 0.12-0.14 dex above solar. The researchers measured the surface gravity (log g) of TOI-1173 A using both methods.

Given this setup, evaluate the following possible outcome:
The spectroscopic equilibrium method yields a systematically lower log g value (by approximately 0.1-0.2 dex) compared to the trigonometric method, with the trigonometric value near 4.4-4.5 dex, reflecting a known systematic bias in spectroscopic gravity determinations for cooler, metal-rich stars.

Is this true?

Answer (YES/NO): YES